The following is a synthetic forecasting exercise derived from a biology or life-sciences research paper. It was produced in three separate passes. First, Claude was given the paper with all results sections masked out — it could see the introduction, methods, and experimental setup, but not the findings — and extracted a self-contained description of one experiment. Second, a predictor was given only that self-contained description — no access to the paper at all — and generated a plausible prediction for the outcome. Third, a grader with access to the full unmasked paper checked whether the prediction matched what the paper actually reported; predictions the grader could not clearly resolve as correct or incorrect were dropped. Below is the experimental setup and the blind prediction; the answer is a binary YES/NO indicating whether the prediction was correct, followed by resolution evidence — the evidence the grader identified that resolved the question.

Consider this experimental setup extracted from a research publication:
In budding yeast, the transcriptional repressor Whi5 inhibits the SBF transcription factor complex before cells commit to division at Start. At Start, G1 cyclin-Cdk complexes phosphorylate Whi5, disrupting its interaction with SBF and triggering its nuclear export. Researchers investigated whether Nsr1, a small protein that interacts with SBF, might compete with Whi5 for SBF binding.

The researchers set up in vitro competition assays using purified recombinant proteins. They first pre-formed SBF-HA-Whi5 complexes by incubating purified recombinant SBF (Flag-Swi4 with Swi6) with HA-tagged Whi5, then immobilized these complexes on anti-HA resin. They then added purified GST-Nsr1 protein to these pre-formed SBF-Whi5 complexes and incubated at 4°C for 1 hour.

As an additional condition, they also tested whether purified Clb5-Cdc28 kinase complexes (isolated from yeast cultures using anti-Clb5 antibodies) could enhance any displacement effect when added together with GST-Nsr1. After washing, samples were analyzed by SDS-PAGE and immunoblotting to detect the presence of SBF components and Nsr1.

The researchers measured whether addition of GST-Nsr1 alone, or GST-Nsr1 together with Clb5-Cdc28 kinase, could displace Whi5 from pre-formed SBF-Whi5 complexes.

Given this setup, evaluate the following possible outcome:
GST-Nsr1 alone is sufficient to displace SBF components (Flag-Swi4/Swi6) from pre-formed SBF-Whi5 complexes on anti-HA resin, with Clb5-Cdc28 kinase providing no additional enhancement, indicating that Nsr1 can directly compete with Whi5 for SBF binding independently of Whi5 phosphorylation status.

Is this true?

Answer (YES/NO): NO